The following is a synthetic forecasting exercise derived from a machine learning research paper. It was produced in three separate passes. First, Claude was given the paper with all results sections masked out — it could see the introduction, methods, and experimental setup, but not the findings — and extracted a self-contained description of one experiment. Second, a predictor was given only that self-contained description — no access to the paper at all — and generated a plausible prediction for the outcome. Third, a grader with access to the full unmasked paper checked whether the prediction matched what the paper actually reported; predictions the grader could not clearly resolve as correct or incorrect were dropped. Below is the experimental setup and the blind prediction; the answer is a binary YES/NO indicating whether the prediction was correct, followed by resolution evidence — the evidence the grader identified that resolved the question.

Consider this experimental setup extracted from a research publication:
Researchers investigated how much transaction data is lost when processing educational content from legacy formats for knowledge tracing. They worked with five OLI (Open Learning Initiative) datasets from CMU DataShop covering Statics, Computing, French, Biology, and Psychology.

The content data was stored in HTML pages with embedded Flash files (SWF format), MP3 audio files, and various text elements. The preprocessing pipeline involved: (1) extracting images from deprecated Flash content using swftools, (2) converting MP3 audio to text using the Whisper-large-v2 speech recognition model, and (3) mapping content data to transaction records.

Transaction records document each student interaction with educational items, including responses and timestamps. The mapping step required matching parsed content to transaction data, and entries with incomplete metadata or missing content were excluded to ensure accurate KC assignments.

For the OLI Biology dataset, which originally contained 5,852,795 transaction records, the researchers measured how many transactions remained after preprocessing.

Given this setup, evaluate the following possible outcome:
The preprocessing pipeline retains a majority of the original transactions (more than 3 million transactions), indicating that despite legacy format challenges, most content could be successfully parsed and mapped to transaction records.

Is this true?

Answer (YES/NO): YES